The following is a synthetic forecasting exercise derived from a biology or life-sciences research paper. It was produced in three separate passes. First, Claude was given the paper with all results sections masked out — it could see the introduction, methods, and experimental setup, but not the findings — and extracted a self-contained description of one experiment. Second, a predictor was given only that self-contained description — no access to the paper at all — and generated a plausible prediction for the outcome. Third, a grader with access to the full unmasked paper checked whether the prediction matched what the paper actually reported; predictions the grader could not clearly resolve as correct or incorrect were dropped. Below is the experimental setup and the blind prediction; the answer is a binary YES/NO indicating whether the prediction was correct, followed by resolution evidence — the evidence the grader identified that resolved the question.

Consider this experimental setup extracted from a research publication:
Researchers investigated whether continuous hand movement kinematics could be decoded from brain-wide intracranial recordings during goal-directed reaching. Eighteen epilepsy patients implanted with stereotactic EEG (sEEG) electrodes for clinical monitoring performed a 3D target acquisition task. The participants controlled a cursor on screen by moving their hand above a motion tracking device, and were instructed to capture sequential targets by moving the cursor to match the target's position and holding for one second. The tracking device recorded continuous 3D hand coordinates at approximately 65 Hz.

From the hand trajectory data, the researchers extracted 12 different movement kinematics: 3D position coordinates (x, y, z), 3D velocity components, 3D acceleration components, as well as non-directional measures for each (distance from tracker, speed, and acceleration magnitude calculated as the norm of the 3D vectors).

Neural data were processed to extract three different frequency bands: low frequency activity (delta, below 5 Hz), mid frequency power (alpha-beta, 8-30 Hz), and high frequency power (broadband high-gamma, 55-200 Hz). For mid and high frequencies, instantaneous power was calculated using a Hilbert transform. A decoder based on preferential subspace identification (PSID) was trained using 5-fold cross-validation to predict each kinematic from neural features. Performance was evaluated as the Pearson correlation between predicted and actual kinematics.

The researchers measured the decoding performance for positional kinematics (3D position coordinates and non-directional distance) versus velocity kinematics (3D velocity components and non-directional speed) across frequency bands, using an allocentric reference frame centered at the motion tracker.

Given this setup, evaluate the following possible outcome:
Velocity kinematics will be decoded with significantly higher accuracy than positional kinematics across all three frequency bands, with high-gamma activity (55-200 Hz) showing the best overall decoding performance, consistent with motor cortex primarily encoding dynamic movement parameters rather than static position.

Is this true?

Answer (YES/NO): NO